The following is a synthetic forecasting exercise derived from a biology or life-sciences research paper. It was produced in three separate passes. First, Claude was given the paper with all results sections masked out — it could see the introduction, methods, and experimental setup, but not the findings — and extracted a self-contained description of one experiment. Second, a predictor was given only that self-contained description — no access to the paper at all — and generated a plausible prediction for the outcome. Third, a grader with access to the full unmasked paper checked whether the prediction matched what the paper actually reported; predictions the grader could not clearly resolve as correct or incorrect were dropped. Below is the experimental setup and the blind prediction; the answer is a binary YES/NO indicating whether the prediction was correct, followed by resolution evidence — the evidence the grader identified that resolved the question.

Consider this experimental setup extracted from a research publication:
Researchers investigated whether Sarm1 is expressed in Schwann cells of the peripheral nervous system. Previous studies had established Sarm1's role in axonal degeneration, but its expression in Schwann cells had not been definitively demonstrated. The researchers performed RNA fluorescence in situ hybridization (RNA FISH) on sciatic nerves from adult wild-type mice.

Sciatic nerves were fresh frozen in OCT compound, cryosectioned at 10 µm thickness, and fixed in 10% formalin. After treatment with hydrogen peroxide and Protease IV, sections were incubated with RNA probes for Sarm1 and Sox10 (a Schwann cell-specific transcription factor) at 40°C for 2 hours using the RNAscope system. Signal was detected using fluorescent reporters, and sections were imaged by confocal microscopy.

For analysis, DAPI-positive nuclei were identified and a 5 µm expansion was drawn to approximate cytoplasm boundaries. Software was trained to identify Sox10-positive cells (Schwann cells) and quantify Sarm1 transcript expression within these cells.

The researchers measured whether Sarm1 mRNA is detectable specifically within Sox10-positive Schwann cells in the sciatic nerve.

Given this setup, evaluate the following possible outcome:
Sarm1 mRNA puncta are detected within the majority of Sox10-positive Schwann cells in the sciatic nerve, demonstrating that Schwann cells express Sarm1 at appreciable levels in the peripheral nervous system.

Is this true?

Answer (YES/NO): NO